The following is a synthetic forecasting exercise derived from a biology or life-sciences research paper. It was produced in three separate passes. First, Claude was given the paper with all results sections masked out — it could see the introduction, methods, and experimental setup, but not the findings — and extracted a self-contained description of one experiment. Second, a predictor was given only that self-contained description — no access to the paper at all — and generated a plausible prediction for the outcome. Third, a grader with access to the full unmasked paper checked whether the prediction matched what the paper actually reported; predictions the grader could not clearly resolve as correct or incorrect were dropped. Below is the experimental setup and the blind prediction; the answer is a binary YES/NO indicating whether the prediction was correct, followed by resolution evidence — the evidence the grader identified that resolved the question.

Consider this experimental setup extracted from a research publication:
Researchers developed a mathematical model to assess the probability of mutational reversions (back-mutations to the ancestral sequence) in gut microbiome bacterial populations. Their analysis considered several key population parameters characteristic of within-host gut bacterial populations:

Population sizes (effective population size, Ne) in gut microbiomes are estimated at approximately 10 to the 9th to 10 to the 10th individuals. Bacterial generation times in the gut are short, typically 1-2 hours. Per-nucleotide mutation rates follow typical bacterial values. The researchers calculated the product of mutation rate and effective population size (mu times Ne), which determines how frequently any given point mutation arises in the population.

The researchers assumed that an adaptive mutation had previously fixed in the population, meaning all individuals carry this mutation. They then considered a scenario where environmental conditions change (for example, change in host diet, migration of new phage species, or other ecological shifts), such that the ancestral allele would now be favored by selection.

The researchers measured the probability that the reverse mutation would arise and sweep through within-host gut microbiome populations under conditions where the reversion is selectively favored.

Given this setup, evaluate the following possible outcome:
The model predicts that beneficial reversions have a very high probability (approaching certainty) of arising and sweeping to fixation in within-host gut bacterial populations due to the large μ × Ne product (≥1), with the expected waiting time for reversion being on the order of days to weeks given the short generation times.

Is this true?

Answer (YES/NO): NO